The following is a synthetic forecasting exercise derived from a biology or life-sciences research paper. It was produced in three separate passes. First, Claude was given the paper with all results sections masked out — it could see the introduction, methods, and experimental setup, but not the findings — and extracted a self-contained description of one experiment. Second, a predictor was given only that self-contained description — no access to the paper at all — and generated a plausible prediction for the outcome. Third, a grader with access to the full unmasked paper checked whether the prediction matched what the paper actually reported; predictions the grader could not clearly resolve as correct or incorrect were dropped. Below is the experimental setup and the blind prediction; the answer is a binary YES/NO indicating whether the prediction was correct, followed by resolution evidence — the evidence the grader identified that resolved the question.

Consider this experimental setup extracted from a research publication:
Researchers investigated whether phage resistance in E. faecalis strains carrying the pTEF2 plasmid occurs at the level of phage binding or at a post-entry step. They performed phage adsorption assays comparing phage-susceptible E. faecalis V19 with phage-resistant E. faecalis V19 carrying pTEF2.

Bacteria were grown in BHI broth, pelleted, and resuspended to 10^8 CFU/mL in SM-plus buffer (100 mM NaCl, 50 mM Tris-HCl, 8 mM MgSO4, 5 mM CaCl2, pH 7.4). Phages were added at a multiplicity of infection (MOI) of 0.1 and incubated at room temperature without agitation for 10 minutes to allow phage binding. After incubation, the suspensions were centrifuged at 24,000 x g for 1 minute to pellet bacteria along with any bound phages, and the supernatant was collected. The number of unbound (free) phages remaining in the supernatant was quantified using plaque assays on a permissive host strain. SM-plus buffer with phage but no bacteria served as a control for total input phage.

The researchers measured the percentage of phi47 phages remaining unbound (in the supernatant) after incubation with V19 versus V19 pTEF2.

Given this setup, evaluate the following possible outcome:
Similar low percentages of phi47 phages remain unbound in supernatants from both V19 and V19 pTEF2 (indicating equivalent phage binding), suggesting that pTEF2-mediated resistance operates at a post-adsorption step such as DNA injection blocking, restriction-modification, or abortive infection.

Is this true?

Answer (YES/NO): YES